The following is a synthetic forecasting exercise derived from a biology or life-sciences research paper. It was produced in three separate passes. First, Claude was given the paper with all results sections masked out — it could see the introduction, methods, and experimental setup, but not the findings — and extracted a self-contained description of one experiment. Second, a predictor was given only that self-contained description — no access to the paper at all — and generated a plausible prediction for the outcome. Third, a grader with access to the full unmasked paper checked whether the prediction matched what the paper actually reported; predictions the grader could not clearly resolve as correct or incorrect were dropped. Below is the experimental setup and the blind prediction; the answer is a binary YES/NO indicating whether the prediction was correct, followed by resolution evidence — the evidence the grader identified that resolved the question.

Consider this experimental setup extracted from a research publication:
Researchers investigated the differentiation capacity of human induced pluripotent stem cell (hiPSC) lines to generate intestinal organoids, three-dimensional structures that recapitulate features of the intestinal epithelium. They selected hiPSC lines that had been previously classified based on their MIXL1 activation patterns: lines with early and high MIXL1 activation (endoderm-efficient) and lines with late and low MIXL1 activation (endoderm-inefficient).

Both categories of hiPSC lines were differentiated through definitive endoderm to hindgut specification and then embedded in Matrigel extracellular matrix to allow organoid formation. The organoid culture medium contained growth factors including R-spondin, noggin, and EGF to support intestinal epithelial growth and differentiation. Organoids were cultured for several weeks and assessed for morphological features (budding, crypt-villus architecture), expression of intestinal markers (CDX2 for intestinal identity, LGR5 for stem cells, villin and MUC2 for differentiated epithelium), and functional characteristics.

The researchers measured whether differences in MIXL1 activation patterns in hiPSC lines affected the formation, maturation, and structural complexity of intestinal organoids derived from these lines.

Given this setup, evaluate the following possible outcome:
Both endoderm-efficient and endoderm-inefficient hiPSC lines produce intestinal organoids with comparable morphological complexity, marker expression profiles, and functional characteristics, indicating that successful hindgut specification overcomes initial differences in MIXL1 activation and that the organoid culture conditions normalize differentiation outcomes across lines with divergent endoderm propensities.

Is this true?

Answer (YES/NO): NO